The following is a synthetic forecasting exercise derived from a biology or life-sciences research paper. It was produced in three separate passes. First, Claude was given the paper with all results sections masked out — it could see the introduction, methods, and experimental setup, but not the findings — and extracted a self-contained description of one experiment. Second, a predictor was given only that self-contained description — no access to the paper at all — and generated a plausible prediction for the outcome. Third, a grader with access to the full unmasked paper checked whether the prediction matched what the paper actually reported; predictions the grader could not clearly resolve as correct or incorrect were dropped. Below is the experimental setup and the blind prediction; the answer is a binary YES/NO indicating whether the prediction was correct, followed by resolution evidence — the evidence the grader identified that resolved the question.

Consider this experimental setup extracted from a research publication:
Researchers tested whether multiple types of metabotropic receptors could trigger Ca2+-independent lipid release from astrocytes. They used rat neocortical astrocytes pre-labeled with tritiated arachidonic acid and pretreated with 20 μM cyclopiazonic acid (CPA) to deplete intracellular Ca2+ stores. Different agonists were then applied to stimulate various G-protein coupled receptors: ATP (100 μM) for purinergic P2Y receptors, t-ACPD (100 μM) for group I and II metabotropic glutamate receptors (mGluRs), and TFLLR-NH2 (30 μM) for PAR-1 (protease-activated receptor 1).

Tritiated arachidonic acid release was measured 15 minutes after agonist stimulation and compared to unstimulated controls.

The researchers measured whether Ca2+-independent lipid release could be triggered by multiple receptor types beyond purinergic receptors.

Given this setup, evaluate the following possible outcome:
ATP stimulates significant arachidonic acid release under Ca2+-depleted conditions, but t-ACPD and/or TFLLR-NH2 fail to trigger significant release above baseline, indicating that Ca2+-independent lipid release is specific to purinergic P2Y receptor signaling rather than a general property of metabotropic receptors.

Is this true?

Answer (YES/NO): NO